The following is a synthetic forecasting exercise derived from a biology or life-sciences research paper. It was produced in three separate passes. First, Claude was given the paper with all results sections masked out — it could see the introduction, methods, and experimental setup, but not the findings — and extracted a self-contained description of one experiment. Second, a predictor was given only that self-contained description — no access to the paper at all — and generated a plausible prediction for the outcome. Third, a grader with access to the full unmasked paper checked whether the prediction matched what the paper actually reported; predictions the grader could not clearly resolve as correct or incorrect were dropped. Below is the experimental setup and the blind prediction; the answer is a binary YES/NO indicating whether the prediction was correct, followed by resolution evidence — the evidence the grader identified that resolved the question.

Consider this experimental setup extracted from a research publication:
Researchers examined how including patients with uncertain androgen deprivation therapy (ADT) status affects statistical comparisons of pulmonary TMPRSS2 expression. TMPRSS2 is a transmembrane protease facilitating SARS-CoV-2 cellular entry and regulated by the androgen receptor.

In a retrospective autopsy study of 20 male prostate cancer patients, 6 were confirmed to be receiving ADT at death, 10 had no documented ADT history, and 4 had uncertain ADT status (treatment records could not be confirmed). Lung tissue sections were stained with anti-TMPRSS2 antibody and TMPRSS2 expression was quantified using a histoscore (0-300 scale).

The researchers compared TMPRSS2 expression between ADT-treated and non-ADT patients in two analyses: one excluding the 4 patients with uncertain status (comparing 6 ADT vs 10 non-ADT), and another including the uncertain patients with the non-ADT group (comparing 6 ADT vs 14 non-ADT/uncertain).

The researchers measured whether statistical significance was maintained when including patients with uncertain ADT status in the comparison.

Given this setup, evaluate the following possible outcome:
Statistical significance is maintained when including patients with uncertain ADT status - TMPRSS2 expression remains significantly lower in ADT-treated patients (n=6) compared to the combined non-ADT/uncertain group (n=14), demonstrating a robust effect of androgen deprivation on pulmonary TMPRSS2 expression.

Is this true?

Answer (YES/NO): NO